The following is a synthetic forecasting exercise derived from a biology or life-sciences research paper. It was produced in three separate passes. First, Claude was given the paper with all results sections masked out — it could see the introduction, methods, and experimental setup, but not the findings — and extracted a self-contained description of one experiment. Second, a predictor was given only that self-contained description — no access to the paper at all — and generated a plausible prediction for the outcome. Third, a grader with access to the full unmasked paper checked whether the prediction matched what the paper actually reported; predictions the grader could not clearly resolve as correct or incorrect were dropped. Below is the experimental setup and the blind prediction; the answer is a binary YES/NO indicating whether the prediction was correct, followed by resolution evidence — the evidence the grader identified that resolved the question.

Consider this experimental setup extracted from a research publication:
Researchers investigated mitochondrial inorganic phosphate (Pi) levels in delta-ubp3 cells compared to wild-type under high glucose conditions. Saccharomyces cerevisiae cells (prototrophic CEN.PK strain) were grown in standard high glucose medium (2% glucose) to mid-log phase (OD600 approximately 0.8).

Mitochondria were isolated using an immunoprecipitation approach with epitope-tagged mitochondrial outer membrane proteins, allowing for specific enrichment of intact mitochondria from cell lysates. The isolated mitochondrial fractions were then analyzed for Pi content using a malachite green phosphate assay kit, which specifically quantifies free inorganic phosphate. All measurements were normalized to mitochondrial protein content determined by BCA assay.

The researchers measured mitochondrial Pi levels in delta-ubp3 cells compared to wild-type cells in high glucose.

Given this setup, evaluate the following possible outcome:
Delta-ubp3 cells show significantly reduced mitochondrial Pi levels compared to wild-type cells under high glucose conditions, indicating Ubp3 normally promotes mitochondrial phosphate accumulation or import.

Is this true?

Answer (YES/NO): NO